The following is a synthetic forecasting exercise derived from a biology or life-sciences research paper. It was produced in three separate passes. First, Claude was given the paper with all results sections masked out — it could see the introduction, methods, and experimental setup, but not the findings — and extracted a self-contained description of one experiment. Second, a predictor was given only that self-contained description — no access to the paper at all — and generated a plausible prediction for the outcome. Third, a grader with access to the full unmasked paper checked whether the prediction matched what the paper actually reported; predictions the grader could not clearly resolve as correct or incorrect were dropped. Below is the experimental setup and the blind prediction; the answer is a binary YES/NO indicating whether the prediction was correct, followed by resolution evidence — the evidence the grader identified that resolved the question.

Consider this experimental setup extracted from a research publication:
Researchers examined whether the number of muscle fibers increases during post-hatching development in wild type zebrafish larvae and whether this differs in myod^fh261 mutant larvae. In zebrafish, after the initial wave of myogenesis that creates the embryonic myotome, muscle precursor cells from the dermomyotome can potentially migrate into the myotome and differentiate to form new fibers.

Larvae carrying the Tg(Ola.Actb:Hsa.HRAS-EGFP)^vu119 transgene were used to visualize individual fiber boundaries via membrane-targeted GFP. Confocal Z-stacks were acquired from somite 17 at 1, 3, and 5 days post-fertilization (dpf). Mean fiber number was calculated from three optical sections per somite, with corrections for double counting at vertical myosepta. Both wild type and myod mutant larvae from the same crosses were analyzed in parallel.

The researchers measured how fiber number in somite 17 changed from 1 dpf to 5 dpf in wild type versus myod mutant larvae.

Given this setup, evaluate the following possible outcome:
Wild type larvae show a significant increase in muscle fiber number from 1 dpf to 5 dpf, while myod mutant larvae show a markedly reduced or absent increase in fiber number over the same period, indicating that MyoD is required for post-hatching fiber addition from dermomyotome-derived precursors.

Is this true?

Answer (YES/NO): YES